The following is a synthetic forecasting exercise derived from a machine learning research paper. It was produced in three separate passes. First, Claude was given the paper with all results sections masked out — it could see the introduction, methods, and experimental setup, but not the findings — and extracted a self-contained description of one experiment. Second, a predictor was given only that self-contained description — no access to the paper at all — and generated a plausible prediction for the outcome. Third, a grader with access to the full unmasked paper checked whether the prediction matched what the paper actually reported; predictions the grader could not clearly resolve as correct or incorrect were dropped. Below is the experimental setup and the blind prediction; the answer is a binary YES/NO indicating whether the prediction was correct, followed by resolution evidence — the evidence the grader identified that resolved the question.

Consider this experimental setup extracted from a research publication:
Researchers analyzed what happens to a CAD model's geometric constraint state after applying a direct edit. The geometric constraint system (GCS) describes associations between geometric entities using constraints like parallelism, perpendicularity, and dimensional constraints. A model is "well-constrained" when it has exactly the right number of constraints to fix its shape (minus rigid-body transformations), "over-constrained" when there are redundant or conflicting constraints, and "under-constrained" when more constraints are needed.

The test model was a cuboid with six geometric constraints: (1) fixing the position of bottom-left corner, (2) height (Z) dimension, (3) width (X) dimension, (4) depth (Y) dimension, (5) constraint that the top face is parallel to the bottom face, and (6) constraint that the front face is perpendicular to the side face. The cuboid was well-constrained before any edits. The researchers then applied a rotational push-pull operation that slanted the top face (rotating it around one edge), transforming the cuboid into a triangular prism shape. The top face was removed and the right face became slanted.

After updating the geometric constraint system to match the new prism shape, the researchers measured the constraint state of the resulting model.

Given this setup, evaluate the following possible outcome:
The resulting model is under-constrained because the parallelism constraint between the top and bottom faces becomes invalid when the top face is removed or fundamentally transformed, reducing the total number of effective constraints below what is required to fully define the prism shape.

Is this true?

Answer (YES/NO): YES